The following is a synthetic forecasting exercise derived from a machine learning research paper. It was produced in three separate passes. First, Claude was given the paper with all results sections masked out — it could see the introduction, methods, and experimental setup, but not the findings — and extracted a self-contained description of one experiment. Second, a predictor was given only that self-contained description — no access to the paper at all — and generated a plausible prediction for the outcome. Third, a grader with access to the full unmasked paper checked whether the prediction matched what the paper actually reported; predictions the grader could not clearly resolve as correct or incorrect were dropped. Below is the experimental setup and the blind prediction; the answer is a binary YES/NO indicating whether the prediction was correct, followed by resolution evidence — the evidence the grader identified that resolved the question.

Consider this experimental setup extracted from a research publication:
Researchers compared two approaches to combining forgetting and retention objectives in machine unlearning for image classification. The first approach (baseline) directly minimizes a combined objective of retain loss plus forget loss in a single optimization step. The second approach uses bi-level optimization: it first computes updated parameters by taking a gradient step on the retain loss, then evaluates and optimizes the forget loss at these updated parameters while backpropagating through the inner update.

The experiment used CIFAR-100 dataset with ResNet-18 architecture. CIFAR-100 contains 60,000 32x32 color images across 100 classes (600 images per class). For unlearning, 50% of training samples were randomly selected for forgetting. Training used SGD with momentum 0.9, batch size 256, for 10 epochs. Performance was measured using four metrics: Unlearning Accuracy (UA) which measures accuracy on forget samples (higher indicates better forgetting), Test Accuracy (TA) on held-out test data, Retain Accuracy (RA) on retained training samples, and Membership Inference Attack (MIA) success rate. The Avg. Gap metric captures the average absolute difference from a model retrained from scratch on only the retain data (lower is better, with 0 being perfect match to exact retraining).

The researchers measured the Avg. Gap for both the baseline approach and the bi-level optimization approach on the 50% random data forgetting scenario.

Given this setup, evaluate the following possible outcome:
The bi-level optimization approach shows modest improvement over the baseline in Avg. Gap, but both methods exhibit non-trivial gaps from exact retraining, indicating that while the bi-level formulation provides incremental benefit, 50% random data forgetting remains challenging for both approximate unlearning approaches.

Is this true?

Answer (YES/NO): NO